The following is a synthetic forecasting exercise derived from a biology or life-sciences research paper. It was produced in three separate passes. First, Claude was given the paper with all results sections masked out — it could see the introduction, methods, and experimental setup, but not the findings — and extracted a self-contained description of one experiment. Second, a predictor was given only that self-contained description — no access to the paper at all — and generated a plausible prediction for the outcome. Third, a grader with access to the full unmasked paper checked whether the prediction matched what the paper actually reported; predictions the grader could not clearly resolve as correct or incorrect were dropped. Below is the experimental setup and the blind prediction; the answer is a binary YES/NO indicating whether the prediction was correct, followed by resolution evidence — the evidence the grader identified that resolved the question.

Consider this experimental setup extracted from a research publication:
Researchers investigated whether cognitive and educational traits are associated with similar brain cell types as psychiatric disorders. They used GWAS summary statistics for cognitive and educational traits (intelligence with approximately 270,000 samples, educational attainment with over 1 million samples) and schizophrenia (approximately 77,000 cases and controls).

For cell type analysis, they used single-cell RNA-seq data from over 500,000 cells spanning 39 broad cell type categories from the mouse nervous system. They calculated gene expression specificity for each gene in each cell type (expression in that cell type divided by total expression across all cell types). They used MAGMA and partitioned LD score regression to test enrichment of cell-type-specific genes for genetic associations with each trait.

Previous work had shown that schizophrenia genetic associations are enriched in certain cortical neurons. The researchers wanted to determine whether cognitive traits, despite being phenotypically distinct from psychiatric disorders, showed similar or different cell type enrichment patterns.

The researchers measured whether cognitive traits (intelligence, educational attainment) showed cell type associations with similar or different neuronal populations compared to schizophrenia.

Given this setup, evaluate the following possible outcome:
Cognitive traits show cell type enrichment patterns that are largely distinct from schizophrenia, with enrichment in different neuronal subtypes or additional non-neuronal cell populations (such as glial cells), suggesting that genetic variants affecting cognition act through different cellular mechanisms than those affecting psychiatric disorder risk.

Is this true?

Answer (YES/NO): NO